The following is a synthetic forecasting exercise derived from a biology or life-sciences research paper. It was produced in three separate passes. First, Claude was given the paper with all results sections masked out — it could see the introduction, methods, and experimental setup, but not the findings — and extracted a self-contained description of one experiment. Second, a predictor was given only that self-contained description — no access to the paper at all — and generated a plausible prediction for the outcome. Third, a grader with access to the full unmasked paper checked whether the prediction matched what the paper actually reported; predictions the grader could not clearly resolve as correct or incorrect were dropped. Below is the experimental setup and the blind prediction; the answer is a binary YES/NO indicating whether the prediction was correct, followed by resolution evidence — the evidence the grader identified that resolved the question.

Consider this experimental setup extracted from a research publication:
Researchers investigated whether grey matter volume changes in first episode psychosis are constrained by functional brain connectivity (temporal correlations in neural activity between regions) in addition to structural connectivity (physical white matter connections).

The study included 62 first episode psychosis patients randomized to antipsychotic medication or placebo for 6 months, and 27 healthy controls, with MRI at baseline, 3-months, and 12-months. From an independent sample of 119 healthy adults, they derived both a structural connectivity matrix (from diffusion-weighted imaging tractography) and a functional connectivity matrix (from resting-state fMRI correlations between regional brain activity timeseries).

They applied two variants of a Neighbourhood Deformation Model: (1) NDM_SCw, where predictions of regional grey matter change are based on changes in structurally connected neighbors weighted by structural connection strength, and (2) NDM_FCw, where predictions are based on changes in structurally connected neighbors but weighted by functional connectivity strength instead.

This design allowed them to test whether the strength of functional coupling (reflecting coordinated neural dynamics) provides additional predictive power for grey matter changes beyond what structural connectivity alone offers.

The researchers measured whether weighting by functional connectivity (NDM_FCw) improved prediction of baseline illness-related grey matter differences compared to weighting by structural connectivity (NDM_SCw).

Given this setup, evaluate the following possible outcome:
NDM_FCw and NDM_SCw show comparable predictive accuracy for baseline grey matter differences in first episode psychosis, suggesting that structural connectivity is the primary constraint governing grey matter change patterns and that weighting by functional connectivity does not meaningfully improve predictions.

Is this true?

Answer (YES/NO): NO